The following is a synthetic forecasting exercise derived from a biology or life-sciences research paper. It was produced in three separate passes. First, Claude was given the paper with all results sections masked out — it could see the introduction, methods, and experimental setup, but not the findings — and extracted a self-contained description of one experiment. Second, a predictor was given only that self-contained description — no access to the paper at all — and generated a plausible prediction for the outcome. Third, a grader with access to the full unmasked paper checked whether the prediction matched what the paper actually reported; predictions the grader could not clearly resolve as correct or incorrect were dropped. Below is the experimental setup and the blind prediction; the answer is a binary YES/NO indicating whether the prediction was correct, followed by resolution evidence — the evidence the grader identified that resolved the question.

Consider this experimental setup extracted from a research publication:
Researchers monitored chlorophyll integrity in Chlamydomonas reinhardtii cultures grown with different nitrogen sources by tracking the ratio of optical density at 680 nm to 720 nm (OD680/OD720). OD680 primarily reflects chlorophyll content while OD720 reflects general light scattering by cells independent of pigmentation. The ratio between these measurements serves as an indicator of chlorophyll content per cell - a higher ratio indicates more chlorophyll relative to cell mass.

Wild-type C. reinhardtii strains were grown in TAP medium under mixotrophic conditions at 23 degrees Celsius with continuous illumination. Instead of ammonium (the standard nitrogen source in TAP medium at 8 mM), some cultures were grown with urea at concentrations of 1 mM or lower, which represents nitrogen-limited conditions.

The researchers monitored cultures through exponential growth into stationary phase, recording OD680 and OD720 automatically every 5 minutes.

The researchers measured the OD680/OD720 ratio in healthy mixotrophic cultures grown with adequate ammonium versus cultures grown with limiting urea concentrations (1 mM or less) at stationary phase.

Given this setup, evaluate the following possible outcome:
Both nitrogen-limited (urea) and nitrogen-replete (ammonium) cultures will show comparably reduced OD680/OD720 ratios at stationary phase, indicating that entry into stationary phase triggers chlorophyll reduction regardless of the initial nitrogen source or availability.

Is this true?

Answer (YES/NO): NO